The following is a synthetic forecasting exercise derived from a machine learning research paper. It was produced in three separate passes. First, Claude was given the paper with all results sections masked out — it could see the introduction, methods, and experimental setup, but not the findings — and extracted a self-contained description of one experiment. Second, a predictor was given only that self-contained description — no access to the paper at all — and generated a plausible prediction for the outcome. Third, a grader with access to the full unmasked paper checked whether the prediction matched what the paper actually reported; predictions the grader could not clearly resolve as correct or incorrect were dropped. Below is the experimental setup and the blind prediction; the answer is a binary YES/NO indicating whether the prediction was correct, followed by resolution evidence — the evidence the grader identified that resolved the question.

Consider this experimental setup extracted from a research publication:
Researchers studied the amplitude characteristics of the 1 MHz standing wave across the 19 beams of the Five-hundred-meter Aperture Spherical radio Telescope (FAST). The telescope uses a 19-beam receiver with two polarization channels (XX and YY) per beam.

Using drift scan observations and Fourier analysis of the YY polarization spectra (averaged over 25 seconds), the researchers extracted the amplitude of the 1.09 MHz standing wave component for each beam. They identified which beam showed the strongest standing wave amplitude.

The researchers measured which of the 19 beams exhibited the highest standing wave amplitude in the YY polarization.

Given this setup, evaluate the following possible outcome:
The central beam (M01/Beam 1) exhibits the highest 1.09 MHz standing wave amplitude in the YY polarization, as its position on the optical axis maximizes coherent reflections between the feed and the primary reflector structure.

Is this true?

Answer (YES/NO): NO